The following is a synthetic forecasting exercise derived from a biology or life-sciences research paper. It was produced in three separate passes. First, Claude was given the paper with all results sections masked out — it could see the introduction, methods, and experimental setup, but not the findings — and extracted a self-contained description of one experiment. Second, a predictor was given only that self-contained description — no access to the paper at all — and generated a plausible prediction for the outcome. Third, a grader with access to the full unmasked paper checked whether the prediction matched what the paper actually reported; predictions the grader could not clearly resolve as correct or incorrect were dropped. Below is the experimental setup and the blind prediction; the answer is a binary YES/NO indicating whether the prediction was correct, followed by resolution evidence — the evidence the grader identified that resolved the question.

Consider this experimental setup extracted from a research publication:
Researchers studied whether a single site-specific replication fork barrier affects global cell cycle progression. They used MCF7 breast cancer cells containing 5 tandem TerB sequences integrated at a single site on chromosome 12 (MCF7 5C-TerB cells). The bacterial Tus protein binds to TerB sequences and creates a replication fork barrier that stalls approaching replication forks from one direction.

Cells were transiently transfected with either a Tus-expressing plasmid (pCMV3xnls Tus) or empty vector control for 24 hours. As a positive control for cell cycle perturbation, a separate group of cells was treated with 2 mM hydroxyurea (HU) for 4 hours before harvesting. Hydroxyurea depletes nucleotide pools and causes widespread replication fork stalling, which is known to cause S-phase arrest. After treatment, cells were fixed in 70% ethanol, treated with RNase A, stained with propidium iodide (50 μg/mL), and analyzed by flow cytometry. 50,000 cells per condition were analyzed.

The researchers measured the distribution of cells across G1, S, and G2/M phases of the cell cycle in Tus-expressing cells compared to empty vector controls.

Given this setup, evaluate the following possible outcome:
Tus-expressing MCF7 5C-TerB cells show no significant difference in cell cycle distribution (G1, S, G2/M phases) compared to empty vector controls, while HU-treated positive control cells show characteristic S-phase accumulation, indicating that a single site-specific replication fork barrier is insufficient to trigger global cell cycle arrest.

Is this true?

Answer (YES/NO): YES